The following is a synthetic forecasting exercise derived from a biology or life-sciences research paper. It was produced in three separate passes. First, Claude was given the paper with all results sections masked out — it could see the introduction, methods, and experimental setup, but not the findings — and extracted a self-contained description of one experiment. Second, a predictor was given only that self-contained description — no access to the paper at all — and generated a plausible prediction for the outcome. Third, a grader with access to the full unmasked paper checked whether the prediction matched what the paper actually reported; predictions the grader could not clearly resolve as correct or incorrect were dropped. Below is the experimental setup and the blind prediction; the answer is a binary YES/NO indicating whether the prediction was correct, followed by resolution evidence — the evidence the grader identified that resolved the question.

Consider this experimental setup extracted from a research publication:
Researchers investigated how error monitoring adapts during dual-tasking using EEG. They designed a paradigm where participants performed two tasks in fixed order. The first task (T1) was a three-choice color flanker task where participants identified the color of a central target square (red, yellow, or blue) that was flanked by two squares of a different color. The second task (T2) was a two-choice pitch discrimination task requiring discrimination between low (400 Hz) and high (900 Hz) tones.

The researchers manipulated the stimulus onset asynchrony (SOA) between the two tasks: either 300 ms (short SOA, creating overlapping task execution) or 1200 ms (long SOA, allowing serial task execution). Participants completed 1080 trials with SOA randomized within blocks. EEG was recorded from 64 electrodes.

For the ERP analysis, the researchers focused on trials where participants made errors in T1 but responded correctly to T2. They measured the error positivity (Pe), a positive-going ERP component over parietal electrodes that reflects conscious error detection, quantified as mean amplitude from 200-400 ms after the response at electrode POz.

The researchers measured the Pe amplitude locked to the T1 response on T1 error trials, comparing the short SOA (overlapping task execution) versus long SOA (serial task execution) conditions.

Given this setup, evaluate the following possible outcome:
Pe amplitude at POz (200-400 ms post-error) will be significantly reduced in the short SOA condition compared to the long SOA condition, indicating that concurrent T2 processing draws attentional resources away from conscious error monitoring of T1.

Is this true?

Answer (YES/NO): YES